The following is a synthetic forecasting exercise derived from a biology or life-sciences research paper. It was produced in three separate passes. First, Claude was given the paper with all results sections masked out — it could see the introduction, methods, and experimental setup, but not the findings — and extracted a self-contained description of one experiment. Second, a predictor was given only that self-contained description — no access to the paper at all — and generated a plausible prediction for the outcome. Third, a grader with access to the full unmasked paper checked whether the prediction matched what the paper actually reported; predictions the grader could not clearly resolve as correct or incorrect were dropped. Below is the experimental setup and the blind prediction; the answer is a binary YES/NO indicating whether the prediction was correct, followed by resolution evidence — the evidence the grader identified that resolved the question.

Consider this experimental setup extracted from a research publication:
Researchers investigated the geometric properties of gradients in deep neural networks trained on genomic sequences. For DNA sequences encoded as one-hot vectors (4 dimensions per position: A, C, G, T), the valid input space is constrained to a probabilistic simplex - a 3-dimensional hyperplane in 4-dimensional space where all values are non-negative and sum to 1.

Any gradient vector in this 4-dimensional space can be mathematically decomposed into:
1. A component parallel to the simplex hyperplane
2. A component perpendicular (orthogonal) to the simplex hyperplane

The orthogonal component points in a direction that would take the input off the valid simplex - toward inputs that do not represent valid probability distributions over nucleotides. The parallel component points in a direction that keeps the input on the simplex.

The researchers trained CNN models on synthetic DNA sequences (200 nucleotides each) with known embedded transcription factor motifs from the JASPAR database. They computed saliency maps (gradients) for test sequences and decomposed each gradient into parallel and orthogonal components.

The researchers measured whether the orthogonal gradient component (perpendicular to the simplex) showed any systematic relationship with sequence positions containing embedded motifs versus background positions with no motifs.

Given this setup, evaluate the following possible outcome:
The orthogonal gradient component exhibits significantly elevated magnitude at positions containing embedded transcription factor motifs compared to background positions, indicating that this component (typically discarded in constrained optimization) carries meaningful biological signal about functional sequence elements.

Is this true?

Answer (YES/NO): NO